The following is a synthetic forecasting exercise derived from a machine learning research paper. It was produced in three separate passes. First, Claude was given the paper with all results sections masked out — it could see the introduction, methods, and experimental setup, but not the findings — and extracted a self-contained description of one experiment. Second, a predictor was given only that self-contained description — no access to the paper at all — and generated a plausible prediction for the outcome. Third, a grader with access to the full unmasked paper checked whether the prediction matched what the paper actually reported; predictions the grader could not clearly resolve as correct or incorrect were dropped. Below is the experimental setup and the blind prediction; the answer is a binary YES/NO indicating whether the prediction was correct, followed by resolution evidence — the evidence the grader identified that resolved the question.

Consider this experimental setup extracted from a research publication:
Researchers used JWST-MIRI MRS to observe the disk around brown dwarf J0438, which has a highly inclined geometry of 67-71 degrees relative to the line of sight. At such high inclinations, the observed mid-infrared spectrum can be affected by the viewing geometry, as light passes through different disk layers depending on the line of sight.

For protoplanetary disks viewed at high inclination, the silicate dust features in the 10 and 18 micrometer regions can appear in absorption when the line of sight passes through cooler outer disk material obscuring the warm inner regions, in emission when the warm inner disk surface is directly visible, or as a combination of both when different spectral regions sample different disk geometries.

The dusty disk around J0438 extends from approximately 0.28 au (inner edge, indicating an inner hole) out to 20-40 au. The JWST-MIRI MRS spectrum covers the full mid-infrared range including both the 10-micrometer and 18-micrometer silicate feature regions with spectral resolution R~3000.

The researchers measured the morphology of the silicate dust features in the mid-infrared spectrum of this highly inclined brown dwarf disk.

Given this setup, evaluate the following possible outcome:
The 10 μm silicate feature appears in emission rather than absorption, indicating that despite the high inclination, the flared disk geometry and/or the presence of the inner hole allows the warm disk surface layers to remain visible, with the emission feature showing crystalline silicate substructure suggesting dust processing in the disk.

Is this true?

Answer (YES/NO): NO